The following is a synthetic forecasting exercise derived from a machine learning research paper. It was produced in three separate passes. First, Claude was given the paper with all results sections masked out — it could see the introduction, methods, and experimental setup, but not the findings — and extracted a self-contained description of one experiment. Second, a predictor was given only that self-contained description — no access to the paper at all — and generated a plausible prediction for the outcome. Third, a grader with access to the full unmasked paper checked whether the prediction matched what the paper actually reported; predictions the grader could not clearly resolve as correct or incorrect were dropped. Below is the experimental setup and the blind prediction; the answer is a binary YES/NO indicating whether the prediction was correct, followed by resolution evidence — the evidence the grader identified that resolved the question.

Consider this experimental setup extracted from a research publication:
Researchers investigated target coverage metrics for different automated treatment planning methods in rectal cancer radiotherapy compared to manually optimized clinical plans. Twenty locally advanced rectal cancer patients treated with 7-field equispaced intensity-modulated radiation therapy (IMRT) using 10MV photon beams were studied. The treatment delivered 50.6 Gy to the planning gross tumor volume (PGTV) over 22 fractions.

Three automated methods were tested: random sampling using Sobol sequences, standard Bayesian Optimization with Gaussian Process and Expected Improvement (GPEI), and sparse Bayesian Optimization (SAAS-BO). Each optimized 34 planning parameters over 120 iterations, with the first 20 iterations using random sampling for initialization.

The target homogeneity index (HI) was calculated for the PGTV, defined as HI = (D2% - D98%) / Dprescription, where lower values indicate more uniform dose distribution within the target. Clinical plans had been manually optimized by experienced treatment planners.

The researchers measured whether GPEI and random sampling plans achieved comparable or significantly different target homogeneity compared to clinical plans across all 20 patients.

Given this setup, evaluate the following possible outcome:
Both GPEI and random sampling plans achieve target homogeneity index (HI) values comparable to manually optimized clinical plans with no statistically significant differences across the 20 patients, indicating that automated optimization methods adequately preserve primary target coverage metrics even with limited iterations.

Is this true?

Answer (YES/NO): NO